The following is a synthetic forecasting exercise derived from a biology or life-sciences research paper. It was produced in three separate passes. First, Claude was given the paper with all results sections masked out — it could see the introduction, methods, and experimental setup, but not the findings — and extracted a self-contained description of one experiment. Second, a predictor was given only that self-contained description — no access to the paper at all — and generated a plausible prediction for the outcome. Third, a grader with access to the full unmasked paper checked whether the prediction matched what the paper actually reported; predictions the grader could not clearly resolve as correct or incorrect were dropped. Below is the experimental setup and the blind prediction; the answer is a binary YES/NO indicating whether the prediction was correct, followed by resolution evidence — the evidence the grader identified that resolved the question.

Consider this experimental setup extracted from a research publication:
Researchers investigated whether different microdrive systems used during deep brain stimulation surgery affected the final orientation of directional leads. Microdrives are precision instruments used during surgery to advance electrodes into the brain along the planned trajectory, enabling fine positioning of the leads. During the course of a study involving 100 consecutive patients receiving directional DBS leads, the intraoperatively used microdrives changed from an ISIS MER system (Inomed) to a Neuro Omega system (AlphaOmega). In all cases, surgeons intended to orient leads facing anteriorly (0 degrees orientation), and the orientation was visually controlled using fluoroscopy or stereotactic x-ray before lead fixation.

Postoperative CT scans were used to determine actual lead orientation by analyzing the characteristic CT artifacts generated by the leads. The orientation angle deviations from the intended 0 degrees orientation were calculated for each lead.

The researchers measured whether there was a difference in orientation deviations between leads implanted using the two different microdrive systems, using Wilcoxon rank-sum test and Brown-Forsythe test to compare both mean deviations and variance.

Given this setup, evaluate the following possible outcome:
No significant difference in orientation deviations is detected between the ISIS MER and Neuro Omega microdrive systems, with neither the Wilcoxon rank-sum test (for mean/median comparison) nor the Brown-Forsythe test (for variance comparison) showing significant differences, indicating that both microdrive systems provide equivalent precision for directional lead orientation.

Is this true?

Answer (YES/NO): NO